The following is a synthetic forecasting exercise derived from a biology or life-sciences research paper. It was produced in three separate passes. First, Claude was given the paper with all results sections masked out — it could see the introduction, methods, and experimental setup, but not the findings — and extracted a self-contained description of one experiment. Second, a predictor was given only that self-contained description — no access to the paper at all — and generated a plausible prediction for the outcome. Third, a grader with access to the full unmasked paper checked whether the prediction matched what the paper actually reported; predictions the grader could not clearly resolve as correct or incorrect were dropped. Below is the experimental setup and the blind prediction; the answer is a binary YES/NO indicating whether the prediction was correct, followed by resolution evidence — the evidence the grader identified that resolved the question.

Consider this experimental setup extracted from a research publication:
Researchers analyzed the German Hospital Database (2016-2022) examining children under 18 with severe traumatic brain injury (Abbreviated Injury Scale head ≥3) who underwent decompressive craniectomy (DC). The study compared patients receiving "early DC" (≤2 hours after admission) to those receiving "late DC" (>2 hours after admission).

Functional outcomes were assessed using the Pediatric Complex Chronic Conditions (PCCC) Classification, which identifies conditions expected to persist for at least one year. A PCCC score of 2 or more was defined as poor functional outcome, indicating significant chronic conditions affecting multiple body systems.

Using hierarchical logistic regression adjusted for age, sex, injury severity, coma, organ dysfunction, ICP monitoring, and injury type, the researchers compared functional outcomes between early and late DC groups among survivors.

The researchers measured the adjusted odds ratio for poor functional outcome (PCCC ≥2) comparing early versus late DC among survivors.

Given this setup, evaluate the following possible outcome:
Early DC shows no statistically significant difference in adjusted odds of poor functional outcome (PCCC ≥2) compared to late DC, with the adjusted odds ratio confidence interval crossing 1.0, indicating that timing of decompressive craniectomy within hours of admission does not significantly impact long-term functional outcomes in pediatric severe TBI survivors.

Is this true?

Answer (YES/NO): YES